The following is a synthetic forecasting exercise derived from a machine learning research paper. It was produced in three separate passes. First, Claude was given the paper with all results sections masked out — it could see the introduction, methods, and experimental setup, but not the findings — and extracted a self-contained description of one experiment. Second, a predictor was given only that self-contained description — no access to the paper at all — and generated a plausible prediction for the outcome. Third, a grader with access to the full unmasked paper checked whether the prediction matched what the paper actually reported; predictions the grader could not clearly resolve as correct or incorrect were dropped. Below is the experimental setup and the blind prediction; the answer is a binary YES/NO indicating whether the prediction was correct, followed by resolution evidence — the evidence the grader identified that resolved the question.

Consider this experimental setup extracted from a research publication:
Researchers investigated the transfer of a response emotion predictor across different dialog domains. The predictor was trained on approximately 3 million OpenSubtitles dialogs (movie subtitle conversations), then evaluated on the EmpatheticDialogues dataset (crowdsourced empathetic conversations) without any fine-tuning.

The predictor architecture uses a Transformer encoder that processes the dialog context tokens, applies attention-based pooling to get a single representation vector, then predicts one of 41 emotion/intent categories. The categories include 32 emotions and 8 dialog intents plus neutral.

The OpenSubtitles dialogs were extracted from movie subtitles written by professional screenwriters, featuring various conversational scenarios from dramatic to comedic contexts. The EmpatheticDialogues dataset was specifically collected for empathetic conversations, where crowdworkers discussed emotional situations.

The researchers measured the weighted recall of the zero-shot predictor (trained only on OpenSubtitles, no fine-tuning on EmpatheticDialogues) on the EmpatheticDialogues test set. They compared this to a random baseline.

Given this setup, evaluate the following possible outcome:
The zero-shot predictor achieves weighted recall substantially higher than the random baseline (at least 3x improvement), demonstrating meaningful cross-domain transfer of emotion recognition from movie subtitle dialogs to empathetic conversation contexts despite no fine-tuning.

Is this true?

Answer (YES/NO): YES